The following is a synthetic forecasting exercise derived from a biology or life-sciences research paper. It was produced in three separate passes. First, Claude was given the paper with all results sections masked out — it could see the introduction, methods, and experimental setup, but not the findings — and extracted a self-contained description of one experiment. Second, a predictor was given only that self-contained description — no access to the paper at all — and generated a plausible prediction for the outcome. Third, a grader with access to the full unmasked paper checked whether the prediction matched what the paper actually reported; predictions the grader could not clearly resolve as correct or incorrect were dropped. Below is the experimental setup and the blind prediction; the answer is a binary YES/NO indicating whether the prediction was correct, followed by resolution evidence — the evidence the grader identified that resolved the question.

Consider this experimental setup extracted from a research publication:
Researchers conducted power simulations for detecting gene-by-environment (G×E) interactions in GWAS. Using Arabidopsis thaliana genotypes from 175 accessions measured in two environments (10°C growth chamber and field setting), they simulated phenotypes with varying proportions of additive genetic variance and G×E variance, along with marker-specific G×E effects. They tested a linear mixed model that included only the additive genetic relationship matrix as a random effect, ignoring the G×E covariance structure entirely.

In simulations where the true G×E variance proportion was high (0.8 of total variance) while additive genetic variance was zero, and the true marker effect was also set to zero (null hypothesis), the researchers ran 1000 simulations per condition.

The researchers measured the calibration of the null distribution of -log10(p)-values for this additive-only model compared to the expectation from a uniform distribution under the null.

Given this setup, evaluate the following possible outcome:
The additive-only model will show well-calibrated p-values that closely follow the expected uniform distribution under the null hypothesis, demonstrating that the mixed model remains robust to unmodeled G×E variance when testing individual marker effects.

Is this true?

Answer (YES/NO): NO